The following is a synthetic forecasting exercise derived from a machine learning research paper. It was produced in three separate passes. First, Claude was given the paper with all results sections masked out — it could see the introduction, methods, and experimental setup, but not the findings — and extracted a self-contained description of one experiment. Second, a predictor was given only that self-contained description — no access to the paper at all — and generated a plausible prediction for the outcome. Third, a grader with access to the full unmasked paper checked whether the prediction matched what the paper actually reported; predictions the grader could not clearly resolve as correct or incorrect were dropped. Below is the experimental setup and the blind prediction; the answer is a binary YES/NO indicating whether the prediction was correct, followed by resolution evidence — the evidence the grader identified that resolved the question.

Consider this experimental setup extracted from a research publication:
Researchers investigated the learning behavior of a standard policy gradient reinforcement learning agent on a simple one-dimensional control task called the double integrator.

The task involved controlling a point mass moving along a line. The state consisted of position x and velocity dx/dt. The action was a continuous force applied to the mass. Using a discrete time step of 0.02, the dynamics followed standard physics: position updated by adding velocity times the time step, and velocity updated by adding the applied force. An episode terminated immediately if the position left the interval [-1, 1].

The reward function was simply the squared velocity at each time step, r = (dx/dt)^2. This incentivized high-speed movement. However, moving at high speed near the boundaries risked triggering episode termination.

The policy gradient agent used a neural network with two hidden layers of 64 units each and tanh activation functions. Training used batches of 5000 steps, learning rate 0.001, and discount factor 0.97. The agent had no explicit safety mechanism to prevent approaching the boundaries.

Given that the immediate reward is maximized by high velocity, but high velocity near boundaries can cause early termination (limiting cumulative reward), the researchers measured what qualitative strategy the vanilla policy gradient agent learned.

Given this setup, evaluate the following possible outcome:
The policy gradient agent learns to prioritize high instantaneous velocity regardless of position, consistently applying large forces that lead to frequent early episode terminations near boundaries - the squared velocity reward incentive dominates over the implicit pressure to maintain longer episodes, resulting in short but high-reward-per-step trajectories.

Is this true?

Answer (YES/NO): YES